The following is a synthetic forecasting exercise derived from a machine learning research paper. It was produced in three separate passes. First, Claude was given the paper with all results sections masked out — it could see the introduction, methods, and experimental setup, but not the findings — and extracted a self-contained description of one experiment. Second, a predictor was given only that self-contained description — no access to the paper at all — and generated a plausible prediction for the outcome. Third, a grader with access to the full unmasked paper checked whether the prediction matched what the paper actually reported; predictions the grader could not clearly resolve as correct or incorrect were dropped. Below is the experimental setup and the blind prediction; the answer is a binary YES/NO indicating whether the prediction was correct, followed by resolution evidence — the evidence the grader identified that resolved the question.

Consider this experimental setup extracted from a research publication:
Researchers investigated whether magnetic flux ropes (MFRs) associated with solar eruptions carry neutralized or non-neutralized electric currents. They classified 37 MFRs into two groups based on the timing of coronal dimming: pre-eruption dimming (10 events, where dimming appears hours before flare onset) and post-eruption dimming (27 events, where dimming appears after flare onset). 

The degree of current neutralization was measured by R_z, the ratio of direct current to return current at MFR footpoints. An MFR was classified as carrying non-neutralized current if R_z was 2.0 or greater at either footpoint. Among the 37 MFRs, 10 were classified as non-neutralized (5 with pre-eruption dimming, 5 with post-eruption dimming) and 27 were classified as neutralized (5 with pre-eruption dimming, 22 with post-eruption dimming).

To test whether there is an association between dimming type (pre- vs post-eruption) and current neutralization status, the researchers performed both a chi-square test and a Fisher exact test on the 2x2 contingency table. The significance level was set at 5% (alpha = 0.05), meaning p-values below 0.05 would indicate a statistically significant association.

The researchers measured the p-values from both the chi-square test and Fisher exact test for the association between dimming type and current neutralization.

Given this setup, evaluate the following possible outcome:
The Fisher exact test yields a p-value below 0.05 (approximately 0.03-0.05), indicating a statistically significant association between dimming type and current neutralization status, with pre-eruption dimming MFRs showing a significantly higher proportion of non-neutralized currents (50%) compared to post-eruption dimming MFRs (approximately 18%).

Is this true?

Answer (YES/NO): NO